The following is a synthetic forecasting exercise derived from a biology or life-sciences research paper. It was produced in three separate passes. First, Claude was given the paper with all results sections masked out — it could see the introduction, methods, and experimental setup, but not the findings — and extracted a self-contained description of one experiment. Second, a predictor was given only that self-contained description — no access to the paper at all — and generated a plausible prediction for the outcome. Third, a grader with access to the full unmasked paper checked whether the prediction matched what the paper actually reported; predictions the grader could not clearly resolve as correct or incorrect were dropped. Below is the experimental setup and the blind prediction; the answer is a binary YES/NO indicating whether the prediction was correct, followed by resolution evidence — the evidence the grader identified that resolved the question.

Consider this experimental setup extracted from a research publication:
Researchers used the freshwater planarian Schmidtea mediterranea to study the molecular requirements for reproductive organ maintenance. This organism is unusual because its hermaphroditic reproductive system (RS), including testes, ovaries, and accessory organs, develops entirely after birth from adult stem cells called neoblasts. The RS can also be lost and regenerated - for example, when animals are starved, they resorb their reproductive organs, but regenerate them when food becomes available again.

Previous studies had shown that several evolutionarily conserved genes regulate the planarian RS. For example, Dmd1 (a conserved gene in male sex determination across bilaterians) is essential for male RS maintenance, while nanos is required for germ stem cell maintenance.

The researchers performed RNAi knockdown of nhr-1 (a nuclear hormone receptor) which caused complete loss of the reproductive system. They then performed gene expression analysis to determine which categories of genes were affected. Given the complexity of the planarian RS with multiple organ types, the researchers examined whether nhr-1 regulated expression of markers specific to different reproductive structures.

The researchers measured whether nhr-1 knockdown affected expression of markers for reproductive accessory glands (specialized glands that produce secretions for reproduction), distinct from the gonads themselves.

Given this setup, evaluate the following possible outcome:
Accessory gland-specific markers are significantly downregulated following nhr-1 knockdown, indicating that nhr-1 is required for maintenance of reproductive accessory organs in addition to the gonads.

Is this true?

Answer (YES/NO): YES